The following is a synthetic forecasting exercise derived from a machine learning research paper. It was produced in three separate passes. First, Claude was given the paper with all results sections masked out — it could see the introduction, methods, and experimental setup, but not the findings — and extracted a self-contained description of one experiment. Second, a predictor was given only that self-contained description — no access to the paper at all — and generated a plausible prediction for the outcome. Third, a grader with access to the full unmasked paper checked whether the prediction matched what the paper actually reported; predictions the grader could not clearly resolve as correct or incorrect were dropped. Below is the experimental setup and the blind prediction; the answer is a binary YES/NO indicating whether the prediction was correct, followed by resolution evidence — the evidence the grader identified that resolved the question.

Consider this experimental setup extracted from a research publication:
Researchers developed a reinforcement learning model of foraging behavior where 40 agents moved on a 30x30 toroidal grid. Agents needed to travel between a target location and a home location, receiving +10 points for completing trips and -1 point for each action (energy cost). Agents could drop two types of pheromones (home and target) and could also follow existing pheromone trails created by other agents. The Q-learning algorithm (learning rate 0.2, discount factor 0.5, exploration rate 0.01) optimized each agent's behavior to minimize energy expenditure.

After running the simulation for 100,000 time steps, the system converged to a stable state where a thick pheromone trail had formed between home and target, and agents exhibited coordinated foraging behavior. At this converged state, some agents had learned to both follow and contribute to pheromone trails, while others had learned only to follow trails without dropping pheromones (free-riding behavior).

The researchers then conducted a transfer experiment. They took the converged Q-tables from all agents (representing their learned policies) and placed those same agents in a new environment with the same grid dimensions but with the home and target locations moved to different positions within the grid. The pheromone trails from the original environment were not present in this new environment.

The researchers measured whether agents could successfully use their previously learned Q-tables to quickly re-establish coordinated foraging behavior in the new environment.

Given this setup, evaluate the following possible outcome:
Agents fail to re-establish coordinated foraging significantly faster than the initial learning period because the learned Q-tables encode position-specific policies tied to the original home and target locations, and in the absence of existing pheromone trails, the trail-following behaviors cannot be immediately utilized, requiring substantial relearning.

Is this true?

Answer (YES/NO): YES